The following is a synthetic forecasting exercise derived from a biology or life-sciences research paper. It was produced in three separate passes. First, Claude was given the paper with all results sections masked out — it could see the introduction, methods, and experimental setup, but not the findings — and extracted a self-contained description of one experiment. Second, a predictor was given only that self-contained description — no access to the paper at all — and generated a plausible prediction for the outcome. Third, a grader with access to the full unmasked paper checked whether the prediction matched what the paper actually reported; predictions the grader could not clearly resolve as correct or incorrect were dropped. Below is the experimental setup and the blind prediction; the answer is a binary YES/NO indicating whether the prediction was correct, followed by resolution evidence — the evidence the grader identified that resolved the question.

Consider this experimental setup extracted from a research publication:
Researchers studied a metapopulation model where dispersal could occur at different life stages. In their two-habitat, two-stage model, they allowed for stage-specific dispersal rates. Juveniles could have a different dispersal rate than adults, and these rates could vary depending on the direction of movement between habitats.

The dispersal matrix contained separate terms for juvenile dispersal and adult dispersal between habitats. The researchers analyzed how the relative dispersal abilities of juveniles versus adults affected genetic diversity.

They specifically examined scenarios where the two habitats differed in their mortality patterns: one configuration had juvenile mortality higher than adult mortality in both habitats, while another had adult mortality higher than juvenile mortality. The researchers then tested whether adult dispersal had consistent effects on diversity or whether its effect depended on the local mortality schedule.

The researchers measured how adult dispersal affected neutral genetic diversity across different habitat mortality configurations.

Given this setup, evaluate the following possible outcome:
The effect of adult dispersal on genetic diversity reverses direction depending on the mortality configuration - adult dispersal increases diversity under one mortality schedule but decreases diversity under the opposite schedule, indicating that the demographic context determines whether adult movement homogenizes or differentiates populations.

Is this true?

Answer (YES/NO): NO